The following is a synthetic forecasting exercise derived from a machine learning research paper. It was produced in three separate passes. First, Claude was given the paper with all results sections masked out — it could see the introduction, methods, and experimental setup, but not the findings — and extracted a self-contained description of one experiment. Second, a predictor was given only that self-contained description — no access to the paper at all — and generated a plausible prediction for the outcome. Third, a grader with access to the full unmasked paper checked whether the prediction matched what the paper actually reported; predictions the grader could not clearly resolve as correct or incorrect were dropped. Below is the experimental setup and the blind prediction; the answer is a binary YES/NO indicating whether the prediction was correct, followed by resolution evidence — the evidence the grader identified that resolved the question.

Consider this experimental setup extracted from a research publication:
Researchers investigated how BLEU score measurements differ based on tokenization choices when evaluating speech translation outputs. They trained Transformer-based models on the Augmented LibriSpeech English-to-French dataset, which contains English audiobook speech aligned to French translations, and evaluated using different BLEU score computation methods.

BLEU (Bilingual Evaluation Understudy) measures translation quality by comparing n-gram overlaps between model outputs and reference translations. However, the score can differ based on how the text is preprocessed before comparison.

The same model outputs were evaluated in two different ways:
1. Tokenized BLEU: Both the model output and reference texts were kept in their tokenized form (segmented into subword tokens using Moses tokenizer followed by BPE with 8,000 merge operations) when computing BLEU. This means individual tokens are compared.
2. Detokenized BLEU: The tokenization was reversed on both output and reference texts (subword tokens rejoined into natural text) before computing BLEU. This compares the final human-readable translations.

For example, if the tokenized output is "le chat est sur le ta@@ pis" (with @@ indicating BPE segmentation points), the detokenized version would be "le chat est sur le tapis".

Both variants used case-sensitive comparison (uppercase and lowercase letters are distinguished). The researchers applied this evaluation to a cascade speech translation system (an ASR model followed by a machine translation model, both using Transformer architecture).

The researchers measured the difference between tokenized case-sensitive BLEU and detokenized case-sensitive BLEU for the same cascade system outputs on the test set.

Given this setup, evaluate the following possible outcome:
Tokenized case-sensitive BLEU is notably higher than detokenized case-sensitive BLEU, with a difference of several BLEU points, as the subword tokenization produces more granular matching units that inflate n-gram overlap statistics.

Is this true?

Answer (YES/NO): NO